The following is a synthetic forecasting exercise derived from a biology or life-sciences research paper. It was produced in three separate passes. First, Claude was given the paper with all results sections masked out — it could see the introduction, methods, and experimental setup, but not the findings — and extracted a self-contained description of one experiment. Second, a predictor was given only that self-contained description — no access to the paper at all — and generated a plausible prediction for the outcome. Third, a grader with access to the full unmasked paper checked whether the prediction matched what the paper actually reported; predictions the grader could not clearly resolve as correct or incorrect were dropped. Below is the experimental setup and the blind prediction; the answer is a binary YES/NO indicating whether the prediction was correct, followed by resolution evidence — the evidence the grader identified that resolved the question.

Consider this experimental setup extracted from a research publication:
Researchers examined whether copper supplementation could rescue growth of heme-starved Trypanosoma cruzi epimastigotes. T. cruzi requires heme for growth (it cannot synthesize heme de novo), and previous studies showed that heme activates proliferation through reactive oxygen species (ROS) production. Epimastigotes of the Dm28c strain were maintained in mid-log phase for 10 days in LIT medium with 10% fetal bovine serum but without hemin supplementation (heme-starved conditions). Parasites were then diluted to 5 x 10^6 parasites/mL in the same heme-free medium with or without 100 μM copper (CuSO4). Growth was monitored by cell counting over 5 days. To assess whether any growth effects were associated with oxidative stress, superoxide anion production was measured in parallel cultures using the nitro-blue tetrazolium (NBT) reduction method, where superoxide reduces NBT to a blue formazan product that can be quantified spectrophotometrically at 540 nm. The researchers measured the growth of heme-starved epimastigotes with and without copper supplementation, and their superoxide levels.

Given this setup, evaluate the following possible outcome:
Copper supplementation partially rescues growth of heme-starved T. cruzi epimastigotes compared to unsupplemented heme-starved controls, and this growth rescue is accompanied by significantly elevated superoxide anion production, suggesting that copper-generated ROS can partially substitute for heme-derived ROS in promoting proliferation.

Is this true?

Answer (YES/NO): YES